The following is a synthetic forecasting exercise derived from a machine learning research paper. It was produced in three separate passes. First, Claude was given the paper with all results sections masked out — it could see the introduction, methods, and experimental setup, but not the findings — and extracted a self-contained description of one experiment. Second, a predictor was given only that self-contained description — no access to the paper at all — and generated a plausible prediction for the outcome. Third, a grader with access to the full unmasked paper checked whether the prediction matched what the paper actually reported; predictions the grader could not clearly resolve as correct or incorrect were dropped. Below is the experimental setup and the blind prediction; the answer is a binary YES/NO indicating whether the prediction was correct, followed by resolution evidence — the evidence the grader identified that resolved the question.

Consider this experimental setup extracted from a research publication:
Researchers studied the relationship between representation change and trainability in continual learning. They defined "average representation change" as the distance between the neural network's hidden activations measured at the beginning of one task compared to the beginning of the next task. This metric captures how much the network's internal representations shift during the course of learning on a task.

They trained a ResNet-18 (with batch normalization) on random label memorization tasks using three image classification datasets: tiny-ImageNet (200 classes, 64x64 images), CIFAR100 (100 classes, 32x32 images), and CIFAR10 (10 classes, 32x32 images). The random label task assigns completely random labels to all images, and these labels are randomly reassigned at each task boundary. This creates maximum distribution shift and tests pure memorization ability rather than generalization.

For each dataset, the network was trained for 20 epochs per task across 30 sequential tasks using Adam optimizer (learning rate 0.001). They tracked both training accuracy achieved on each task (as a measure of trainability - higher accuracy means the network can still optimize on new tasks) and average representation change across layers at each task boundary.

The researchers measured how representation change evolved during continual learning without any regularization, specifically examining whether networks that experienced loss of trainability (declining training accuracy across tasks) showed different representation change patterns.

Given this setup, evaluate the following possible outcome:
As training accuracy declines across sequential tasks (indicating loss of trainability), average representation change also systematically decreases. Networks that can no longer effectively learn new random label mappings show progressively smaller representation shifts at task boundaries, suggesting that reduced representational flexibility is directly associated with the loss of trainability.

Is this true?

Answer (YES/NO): YES